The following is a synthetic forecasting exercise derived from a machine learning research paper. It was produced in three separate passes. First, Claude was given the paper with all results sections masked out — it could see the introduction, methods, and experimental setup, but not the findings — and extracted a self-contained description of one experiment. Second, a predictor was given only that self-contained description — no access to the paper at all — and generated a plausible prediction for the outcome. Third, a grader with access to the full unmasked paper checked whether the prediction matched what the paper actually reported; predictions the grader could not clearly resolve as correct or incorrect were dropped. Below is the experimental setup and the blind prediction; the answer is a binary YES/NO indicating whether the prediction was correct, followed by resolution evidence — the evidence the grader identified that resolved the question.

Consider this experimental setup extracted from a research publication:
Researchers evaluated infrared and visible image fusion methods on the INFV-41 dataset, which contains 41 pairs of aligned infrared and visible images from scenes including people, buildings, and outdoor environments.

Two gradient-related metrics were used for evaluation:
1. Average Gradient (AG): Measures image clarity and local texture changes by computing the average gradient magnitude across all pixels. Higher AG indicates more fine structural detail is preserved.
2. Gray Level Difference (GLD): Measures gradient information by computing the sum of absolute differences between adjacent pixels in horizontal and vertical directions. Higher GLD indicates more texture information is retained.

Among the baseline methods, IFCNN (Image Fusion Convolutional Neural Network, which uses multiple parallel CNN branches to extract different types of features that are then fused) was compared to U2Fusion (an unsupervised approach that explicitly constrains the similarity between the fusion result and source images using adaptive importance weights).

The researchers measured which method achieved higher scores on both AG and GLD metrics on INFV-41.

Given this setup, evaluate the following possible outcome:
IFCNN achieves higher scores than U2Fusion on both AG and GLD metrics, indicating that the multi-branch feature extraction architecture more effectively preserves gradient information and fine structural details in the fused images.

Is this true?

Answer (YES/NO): YES